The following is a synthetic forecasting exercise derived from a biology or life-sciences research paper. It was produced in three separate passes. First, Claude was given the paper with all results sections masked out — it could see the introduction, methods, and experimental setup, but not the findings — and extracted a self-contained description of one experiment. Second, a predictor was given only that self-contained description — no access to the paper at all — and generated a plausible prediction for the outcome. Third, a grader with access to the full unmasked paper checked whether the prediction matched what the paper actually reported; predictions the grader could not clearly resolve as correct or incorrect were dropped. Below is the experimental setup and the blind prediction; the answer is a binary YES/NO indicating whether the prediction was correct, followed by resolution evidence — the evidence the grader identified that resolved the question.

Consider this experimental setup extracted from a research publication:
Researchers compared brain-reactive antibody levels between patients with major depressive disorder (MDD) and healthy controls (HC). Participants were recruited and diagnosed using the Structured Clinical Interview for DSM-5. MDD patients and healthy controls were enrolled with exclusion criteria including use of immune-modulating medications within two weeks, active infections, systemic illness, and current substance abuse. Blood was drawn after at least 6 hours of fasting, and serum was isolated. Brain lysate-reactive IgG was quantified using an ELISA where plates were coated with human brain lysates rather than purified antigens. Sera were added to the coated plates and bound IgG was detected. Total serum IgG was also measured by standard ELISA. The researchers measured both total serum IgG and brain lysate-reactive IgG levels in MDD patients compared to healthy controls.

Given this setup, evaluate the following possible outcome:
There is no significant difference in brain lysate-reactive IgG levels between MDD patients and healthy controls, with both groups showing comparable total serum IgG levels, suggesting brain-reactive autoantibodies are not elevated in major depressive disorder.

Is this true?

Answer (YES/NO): NO